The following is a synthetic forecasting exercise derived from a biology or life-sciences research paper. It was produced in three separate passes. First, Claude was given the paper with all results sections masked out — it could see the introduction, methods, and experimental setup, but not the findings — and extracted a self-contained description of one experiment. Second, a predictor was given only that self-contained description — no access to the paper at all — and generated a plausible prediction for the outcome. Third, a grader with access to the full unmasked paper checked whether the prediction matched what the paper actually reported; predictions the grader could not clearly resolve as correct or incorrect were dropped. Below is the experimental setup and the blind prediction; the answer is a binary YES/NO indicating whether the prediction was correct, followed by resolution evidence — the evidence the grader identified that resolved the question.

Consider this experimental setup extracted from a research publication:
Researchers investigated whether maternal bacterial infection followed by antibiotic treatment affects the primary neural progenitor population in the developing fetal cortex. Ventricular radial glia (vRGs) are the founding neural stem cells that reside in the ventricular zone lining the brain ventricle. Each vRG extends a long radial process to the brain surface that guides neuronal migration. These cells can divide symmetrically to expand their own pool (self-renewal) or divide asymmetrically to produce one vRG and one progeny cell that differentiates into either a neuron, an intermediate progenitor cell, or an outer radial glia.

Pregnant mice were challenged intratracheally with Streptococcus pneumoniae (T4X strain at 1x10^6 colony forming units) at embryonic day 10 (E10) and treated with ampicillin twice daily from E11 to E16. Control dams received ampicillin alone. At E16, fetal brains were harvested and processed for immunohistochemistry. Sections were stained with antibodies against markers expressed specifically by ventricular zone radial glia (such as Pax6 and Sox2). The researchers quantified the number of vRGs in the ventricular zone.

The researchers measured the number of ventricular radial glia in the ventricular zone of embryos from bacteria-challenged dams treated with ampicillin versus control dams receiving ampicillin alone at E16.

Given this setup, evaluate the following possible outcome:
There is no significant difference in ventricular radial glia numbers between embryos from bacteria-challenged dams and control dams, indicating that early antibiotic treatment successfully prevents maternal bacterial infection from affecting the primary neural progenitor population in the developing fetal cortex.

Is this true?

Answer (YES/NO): NO